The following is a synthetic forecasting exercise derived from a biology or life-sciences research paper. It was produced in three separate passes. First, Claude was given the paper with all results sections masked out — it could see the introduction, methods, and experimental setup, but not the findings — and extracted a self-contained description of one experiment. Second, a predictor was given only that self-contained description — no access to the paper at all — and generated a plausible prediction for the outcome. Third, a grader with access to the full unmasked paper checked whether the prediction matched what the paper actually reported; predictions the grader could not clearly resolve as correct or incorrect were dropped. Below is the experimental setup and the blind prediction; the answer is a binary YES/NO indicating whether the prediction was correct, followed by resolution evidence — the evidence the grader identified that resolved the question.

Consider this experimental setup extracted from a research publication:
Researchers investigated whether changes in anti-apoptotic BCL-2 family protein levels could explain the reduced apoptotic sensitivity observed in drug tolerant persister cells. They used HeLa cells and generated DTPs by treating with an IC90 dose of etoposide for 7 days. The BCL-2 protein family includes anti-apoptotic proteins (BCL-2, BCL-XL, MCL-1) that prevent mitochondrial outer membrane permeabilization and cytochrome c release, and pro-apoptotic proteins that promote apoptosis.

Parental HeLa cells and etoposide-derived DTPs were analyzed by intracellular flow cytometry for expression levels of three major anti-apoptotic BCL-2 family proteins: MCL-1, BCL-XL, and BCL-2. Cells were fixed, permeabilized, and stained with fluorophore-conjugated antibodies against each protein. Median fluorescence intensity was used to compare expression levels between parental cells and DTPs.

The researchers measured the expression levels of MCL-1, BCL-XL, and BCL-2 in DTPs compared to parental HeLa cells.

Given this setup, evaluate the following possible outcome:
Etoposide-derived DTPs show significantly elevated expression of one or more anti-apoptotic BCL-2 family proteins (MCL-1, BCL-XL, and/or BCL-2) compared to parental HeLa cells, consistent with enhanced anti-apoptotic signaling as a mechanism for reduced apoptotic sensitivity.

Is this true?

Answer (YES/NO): YES